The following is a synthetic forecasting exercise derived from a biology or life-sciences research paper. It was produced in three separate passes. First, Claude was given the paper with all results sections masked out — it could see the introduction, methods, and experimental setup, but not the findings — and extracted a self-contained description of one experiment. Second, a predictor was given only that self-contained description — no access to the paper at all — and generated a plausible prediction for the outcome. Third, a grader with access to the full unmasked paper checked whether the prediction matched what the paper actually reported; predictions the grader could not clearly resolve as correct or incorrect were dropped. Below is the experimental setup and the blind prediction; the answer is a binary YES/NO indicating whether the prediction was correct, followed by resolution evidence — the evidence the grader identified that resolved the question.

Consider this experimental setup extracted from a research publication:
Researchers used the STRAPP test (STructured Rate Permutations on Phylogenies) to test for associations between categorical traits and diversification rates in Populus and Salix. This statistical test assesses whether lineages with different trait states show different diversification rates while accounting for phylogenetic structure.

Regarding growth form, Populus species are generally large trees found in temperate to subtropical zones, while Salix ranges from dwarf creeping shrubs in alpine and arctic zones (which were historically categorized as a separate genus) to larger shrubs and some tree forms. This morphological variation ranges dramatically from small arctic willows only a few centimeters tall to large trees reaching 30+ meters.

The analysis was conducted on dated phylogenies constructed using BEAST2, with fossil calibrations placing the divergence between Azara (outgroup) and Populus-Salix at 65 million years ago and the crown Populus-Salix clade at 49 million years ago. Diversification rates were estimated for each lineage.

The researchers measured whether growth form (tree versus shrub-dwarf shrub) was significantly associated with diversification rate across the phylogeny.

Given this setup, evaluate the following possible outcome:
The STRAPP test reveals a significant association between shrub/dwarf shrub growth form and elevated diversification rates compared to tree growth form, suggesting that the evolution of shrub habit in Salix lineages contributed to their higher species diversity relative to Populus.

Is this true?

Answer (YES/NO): NO